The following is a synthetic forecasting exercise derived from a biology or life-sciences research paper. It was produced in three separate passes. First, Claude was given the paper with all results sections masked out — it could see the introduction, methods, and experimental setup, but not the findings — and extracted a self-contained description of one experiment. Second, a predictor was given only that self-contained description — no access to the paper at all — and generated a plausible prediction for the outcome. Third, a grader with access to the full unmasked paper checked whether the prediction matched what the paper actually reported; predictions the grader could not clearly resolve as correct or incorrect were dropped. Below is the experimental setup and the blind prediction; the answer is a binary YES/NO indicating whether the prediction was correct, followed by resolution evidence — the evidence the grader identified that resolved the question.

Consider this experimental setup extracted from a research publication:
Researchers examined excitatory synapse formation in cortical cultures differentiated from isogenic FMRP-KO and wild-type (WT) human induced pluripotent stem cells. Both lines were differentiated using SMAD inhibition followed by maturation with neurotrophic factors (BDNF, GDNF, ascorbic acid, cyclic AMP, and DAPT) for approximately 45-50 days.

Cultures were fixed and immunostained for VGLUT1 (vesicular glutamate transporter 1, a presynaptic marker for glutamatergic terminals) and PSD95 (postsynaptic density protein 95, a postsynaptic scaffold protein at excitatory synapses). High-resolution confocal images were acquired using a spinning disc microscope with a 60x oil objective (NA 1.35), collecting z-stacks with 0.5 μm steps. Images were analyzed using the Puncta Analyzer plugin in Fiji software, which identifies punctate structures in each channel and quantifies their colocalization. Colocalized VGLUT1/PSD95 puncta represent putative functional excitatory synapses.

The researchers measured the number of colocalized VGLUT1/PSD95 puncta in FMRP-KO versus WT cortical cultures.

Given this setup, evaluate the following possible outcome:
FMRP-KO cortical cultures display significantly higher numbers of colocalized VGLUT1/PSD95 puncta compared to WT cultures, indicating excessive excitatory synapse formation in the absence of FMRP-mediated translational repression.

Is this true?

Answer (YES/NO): YES